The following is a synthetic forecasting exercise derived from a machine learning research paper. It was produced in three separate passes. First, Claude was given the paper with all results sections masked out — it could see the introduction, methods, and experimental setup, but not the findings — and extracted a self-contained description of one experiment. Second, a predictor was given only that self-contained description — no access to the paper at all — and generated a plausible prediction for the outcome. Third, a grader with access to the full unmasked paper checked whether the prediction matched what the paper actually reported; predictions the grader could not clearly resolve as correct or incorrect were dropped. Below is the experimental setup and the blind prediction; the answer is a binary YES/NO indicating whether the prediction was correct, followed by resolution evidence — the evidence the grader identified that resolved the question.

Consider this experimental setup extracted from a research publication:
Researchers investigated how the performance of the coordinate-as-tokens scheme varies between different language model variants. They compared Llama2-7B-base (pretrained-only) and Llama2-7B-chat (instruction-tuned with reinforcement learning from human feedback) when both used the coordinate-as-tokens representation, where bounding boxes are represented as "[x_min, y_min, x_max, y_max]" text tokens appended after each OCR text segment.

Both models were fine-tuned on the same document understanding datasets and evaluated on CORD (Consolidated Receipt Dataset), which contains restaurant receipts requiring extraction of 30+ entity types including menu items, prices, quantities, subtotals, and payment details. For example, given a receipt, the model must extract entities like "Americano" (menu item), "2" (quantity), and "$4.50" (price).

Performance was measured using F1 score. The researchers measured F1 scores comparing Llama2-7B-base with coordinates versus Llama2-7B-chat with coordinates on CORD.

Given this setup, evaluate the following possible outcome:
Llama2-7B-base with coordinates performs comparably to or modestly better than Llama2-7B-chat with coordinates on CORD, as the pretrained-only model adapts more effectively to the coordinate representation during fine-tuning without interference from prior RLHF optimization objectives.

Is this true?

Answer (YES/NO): NO